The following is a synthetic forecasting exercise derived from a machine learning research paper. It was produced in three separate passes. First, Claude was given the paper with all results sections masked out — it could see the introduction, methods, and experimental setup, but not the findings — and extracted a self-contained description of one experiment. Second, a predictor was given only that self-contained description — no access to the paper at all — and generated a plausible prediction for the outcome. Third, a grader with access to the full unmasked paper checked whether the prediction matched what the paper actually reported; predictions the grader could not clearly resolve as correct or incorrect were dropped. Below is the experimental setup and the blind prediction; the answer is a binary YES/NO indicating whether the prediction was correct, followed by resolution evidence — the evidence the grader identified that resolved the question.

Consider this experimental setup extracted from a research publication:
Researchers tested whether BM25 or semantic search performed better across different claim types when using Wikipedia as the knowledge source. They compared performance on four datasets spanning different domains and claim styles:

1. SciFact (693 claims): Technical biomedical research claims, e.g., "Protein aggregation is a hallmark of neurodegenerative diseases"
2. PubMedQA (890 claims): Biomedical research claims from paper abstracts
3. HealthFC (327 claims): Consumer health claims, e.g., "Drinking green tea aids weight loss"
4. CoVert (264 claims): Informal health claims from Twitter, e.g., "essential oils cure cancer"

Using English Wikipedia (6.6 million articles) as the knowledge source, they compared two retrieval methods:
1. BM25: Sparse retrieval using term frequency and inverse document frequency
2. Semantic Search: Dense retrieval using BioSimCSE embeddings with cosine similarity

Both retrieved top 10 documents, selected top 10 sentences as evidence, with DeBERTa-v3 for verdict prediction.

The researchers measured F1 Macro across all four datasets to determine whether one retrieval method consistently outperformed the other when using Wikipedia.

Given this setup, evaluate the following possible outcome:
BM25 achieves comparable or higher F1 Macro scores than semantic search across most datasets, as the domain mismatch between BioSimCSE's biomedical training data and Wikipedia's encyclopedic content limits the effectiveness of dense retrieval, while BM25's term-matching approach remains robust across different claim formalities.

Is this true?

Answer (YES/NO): NO